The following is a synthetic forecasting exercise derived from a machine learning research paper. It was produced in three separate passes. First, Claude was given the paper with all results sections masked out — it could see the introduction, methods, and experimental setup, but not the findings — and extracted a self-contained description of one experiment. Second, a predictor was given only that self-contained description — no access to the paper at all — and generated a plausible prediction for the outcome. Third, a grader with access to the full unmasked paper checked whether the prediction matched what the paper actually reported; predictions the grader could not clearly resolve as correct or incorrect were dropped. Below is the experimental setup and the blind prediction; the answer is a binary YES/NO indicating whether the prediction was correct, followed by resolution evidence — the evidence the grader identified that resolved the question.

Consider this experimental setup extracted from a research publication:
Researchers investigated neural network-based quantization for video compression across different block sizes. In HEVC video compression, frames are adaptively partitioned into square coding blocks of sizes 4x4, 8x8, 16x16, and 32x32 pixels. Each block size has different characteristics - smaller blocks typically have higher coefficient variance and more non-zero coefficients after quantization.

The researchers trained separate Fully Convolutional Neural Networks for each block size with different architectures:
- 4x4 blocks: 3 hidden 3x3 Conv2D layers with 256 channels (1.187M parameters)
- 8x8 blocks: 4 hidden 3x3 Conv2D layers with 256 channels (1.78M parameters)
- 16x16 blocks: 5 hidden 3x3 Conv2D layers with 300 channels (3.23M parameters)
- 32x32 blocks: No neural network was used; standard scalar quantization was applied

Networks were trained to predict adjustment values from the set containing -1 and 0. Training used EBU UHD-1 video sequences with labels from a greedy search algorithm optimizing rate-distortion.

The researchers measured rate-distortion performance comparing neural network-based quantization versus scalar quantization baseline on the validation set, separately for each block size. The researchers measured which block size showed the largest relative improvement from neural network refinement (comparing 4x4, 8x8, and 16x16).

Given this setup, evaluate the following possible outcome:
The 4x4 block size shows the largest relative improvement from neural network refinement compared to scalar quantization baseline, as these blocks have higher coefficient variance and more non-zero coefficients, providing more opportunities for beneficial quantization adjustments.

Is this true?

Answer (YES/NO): YES